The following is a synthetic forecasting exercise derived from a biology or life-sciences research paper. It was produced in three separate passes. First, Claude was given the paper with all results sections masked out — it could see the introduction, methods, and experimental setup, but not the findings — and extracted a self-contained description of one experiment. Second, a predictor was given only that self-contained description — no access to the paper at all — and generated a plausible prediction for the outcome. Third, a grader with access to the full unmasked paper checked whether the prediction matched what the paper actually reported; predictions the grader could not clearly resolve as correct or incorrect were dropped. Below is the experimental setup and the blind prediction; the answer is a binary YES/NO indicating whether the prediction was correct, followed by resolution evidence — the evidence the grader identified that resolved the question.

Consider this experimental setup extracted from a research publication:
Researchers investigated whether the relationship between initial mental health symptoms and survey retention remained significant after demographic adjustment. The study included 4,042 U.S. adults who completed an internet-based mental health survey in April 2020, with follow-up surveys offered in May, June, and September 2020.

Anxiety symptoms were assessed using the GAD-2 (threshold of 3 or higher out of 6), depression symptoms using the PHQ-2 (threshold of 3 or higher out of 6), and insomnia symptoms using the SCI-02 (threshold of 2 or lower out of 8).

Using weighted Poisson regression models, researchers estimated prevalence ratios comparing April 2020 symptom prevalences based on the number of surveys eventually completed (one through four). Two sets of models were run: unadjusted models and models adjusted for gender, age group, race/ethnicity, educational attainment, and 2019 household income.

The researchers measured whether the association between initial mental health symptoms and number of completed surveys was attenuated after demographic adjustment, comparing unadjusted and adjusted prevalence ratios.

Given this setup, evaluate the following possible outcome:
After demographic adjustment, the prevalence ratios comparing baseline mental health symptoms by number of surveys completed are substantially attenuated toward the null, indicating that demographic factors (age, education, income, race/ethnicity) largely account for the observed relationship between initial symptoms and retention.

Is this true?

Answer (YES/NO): NO